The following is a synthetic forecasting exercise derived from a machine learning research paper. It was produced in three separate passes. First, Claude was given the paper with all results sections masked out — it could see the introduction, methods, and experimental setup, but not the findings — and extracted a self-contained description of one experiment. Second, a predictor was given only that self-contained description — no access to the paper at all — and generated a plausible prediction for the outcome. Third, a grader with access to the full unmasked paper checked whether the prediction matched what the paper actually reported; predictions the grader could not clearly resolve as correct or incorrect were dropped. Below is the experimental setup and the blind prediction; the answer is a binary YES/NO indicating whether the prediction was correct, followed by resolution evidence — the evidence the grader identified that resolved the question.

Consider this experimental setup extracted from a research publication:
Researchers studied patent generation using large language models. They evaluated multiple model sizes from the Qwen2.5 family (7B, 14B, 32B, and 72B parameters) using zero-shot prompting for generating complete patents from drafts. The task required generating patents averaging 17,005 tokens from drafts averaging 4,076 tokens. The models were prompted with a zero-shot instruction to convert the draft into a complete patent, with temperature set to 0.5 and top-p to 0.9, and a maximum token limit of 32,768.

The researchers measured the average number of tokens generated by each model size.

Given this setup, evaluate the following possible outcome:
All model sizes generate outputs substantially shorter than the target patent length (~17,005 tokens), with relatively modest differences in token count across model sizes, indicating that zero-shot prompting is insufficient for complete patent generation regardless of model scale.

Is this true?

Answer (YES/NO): YES